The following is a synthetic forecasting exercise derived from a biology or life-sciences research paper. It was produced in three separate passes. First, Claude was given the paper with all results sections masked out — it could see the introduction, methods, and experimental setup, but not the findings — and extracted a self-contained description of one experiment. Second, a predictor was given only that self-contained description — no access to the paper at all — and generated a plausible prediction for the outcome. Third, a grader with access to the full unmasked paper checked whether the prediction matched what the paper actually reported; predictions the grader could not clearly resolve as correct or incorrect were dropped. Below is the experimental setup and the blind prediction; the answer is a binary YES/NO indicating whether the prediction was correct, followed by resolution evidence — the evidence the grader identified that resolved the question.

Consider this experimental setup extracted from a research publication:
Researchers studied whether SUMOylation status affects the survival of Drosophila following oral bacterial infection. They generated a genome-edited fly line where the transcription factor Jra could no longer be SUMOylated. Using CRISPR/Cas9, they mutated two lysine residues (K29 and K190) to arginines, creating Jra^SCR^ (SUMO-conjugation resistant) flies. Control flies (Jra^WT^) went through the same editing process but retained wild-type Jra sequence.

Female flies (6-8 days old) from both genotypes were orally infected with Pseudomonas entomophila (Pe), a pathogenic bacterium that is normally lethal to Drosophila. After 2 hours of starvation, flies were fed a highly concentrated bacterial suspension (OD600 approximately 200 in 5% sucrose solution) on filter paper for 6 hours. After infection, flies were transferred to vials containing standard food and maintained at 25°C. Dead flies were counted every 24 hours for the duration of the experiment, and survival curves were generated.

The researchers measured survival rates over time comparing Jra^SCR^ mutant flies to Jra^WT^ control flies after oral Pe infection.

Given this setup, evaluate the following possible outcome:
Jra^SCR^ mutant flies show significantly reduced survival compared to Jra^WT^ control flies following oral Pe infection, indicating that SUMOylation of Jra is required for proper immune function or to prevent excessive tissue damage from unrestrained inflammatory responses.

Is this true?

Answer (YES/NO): YES